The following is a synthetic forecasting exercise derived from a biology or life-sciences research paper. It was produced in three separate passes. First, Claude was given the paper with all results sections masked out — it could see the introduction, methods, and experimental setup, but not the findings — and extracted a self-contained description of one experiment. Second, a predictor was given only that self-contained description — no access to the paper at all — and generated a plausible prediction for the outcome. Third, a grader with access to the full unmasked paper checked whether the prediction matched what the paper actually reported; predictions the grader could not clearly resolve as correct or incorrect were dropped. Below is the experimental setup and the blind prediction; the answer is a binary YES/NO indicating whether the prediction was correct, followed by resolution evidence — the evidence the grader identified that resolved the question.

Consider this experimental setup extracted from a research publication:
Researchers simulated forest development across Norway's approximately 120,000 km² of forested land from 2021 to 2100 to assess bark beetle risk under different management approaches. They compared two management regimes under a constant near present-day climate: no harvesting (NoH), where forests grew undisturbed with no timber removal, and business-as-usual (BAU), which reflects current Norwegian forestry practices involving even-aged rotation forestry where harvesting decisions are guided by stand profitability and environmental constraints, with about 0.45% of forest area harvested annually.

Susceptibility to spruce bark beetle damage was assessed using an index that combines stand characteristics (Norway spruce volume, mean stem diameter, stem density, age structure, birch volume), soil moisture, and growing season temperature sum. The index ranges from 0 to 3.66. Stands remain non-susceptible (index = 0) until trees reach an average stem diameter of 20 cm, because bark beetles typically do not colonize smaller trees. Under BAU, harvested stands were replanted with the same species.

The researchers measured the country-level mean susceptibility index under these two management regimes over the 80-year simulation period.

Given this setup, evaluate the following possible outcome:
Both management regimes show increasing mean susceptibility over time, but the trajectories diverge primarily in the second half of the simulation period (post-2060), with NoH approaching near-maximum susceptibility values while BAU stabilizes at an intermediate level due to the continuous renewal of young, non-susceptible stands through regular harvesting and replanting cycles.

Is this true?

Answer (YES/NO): NO